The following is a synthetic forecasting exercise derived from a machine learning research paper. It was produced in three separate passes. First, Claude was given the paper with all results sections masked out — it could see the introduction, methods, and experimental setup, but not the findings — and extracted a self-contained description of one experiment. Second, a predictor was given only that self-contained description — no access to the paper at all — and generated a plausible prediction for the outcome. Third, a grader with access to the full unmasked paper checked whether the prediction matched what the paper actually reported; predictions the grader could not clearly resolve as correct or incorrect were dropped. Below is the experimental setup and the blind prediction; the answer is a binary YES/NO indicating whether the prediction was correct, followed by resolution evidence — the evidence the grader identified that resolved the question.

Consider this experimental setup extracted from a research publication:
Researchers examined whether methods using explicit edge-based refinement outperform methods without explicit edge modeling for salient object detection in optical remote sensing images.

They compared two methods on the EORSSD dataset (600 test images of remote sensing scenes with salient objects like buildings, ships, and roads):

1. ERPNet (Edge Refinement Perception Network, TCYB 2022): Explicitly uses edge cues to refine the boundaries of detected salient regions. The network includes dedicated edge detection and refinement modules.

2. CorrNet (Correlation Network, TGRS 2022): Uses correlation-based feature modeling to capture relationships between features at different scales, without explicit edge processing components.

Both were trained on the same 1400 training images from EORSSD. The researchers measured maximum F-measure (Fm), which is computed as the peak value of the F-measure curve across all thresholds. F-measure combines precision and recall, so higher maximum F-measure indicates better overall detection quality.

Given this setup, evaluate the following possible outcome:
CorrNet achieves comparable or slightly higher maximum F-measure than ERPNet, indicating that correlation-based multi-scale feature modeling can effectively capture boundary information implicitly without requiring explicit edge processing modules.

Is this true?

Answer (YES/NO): YES